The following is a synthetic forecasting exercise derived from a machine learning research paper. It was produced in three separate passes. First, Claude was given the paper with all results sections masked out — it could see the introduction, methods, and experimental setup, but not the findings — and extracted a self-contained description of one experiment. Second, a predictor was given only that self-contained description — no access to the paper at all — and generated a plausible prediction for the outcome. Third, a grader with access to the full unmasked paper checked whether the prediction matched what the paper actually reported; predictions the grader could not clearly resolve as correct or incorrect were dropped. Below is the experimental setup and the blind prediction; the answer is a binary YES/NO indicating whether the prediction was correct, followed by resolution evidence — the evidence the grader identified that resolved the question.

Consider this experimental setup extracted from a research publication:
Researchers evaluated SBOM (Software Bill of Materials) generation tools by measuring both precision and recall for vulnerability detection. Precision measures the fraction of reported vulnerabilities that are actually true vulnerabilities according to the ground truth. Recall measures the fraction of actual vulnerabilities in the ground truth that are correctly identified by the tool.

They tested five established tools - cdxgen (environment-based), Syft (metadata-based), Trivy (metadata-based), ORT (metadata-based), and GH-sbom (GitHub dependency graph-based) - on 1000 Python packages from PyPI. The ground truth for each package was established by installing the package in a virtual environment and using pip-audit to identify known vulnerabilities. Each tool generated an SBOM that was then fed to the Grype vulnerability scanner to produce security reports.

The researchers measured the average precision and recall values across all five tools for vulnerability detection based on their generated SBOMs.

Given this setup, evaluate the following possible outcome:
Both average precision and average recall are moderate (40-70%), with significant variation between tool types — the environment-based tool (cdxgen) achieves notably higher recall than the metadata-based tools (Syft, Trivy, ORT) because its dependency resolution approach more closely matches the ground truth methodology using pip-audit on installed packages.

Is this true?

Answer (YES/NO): NO